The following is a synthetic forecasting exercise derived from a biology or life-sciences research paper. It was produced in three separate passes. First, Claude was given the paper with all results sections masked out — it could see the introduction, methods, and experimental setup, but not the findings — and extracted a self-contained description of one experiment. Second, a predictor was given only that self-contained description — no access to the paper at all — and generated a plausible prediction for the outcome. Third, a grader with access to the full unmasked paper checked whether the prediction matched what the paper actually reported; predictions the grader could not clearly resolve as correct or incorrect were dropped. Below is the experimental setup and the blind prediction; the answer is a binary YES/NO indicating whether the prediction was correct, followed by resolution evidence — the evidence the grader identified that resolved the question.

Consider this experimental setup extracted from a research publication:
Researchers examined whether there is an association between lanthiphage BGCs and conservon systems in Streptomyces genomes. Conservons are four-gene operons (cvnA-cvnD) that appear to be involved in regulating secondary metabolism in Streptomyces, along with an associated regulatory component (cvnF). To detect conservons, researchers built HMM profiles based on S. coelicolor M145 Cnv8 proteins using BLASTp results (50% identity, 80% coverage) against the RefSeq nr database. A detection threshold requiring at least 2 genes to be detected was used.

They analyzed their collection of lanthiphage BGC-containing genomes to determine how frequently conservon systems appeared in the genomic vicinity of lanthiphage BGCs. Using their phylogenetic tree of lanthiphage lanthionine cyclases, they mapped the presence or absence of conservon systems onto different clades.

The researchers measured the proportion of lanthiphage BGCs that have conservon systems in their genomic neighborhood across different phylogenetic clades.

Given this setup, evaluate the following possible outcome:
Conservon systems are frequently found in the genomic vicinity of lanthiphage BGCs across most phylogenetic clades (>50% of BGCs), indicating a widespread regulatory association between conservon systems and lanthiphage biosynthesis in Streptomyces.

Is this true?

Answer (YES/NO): NO